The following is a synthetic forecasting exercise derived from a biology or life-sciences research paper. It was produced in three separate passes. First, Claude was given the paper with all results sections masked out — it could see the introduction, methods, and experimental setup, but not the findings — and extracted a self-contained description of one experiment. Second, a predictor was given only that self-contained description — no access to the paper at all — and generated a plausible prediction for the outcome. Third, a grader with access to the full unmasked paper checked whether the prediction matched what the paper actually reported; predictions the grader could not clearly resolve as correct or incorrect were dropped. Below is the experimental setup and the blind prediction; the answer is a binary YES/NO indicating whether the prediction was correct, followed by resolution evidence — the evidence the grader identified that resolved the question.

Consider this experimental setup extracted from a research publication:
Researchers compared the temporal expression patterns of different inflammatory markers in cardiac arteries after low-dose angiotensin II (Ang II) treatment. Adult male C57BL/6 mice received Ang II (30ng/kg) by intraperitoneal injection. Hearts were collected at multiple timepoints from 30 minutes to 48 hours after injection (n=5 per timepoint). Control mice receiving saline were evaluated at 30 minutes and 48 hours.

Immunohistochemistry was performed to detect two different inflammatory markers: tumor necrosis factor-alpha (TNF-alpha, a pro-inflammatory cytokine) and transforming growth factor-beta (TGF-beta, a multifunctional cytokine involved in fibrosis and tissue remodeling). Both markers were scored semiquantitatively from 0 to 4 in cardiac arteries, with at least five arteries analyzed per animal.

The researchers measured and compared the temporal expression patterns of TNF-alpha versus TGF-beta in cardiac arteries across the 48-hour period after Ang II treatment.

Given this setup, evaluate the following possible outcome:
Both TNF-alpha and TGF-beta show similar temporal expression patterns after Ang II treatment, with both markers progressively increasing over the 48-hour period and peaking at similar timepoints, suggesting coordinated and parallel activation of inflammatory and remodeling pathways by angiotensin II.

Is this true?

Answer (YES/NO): NO